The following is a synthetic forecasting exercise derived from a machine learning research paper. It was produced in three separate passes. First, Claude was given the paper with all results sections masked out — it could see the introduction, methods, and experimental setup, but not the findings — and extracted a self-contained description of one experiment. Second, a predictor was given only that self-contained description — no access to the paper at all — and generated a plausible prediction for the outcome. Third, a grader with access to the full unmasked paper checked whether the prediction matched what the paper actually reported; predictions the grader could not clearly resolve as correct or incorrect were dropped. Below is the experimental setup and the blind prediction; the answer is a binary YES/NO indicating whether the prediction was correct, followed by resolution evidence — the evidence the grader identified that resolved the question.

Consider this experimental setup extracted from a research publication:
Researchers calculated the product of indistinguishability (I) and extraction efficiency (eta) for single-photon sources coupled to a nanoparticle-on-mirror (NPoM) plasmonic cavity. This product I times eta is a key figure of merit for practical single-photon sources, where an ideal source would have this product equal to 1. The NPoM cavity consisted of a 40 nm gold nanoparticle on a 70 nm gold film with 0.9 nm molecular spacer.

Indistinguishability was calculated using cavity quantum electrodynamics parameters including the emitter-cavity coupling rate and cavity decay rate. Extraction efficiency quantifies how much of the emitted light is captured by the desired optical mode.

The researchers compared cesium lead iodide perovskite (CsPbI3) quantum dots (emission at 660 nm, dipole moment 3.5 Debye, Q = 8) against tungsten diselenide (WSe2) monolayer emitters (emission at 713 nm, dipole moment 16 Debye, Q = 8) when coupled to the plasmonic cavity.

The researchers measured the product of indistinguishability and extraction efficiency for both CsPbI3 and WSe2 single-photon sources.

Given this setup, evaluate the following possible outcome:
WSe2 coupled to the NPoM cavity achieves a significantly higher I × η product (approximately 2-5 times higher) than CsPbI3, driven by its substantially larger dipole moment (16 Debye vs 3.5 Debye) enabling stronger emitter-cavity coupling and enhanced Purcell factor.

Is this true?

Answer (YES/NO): NO